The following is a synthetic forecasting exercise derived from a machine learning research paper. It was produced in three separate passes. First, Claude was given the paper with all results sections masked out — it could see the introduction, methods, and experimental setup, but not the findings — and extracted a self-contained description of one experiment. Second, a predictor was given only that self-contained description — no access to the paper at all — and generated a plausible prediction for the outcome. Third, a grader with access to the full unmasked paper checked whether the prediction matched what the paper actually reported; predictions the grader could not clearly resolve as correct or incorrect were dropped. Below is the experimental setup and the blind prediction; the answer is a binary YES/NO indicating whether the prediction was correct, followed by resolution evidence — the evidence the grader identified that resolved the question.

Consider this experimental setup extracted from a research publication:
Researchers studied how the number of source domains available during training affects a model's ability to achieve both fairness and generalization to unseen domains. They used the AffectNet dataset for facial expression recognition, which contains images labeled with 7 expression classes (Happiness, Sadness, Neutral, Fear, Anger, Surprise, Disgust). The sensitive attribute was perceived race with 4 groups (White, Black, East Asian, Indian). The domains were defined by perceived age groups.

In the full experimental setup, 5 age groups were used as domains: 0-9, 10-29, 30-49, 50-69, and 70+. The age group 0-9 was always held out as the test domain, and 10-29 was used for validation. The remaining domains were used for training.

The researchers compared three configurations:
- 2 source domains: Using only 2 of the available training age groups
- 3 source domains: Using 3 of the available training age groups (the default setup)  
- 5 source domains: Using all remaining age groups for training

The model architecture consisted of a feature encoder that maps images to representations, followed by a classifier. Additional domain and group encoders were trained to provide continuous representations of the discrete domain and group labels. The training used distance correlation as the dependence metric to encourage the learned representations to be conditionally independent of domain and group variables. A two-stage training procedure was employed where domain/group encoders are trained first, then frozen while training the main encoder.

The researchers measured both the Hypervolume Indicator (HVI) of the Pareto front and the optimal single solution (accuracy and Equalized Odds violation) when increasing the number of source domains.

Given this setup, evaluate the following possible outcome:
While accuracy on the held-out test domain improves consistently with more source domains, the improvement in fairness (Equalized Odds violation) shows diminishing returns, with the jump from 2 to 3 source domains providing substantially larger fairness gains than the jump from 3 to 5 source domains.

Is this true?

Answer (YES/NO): NO